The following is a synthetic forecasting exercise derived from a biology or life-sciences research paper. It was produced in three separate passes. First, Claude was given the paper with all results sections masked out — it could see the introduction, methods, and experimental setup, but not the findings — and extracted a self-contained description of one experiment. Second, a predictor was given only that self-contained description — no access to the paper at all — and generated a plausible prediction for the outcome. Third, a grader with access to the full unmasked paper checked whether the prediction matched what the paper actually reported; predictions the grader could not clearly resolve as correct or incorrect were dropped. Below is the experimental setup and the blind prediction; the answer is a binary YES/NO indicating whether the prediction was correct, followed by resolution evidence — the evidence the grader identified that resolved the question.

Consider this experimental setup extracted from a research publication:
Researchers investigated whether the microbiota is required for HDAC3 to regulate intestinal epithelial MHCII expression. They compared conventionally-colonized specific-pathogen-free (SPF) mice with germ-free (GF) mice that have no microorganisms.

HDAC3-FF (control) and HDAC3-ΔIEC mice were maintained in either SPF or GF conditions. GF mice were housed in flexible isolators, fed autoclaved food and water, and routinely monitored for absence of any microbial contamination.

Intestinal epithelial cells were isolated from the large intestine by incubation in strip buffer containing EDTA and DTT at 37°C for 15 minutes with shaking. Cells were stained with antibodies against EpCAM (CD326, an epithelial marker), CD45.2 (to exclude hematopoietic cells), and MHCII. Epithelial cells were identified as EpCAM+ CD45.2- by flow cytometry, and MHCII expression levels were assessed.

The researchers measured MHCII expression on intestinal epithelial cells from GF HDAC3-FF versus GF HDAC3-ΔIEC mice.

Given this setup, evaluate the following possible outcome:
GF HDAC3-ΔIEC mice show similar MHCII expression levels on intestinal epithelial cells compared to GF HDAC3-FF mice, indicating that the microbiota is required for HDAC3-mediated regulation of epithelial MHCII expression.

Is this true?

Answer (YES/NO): YES